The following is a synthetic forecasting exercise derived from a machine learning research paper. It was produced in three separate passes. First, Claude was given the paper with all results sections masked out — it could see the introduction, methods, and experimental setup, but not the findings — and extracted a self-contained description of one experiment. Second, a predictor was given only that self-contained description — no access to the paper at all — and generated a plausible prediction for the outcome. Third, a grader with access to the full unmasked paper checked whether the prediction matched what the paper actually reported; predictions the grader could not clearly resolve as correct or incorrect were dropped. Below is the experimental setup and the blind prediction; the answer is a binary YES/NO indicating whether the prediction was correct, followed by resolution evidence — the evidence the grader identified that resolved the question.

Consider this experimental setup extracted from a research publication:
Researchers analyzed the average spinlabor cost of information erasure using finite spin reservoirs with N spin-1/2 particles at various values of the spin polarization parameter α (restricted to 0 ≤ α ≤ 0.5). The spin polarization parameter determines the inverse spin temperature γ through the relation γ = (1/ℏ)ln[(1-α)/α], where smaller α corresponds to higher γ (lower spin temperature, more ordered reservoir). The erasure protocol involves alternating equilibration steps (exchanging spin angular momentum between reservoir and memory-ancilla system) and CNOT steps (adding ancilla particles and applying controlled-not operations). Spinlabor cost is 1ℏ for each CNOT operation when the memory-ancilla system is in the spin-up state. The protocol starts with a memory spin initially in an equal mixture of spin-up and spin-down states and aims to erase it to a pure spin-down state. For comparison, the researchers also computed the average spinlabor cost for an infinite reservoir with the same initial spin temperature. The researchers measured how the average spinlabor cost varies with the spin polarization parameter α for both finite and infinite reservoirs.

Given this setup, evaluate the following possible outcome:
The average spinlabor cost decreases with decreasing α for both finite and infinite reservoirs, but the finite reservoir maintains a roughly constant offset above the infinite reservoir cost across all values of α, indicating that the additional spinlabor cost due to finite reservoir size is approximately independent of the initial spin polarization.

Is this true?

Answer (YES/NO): NO